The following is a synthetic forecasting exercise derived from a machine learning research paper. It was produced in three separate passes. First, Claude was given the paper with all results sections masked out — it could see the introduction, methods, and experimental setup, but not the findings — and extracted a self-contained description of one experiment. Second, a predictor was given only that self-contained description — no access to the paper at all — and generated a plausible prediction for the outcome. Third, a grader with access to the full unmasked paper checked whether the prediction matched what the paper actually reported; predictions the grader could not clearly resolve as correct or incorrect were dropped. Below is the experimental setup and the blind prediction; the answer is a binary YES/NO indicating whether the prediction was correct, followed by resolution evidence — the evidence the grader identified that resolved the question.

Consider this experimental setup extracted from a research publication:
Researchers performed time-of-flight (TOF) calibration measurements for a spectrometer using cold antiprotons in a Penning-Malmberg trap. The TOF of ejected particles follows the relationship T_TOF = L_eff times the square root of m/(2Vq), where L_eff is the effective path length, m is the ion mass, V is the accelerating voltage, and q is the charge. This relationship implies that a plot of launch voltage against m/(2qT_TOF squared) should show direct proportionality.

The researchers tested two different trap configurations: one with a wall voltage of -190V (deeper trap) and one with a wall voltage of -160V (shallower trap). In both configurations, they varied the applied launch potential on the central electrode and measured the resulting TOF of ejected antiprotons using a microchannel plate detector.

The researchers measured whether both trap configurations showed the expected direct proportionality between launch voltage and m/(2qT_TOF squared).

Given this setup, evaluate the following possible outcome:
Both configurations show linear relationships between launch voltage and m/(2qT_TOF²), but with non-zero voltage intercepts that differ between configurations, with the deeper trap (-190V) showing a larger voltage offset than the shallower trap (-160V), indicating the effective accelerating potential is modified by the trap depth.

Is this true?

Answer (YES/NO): NO